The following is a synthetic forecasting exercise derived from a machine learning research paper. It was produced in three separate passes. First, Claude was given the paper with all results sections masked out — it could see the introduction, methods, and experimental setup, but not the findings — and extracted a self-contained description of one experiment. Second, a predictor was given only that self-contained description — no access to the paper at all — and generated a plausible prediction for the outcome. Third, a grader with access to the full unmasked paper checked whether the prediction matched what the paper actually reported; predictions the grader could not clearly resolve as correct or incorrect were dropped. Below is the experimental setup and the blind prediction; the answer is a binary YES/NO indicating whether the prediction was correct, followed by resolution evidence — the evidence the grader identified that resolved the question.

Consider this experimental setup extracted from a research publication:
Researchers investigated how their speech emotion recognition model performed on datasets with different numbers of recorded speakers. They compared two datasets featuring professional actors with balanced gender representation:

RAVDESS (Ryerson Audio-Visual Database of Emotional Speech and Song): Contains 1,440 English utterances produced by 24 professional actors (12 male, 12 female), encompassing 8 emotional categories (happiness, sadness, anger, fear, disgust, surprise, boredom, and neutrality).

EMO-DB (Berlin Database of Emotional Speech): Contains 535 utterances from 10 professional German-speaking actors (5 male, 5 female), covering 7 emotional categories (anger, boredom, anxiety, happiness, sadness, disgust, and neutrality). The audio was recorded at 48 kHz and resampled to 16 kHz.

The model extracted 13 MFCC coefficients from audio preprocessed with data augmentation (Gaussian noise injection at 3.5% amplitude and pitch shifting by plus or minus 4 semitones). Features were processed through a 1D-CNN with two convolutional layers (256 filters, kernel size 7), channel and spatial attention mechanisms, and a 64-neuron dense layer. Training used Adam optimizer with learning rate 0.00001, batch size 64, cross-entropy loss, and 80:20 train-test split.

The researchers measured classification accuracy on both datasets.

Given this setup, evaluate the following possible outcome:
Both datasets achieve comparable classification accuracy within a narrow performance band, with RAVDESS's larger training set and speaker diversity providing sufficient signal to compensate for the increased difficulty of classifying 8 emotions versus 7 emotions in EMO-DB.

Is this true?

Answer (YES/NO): YES